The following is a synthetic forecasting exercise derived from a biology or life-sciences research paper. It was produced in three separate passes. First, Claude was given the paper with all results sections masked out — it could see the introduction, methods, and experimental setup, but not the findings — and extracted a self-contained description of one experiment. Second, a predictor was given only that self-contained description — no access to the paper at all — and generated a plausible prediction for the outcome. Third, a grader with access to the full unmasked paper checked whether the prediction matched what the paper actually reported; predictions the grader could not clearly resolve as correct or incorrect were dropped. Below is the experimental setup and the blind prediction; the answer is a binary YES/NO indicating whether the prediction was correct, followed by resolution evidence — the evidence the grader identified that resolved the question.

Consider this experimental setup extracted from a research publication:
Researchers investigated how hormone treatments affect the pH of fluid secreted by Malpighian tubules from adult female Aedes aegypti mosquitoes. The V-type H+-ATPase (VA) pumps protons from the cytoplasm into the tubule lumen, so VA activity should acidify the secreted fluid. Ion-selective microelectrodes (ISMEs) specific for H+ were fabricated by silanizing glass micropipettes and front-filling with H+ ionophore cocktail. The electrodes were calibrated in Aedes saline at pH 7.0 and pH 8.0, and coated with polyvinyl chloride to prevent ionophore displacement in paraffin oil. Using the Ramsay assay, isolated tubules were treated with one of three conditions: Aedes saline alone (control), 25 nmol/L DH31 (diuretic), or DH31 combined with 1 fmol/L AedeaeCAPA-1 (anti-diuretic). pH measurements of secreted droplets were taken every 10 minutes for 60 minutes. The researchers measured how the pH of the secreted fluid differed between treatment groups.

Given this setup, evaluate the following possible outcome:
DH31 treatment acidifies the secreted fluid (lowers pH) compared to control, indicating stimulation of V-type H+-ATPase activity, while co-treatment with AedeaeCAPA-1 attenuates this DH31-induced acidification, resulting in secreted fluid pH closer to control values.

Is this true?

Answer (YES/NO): YES